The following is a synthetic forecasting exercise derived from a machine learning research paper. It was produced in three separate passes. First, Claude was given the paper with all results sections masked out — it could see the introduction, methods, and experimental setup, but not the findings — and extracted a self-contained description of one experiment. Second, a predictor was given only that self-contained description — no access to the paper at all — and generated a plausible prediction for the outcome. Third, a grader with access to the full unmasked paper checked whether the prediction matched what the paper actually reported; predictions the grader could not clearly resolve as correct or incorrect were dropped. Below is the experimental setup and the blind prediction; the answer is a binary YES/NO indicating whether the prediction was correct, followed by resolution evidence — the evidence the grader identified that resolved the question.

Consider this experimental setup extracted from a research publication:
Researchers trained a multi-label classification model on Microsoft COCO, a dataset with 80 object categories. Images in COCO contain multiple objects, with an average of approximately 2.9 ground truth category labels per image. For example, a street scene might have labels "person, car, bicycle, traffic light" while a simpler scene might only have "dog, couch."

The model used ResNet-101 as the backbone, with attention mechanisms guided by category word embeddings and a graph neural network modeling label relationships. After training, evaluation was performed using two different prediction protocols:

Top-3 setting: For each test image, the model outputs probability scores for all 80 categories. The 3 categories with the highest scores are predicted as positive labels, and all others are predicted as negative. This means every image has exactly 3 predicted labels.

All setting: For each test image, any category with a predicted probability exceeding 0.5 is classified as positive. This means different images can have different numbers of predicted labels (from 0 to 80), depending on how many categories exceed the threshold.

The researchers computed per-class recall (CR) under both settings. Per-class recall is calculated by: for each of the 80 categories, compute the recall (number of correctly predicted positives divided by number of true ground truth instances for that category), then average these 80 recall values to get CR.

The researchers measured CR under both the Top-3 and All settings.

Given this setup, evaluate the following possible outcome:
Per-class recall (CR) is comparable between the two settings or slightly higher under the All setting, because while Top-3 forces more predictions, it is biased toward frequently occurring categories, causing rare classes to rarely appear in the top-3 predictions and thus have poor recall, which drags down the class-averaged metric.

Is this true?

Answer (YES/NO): NO